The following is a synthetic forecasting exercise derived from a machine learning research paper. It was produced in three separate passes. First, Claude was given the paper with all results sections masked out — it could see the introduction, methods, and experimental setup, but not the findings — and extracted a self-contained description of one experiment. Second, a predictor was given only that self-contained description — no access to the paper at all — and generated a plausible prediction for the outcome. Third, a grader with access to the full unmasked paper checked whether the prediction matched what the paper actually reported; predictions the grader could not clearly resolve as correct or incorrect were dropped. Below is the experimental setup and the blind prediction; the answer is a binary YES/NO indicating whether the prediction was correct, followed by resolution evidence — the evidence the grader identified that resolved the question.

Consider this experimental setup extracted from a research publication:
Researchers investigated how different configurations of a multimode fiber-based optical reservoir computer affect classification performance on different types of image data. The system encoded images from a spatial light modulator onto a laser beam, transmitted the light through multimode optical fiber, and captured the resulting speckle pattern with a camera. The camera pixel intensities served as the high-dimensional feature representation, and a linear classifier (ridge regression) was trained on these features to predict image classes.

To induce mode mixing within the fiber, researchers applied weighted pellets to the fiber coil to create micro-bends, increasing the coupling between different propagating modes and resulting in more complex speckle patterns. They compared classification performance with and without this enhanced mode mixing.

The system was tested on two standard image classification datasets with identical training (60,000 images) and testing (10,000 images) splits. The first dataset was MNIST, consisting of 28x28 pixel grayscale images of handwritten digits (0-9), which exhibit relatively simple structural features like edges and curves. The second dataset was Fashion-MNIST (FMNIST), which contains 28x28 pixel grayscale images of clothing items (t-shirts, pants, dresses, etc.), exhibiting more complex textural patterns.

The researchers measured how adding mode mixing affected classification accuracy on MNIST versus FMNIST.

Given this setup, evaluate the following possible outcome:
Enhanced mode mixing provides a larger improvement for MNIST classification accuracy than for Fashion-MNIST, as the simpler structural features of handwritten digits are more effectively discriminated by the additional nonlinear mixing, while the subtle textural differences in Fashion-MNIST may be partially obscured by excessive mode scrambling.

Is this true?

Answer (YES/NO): NO